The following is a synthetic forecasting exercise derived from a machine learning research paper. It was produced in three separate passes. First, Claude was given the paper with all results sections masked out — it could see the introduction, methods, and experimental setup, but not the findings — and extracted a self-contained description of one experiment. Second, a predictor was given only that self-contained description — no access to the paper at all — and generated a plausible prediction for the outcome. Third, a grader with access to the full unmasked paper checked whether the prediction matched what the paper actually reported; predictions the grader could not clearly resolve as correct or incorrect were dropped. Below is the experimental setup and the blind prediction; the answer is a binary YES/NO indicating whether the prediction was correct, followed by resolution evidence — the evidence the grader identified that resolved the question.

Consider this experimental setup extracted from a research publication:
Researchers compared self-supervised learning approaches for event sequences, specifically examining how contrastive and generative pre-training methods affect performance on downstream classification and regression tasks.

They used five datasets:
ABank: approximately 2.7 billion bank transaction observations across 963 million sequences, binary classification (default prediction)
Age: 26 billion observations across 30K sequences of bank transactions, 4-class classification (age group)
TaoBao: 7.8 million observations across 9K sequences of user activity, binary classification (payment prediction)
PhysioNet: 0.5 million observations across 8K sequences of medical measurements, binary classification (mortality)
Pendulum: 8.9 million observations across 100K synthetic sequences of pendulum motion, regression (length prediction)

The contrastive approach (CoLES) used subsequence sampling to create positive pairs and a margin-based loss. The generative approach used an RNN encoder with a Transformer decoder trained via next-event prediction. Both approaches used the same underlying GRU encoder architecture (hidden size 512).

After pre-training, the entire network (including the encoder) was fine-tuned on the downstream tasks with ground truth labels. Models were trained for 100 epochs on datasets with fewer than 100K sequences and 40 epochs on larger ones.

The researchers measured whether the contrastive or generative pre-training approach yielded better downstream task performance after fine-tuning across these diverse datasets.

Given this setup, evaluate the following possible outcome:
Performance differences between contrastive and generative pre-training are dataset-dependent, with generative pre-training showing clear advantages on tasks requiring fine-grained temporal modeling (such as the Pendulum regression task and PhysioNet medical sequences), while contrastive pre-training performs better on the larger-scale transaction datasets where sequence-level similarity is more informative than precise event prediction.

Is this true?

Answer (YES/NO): NO